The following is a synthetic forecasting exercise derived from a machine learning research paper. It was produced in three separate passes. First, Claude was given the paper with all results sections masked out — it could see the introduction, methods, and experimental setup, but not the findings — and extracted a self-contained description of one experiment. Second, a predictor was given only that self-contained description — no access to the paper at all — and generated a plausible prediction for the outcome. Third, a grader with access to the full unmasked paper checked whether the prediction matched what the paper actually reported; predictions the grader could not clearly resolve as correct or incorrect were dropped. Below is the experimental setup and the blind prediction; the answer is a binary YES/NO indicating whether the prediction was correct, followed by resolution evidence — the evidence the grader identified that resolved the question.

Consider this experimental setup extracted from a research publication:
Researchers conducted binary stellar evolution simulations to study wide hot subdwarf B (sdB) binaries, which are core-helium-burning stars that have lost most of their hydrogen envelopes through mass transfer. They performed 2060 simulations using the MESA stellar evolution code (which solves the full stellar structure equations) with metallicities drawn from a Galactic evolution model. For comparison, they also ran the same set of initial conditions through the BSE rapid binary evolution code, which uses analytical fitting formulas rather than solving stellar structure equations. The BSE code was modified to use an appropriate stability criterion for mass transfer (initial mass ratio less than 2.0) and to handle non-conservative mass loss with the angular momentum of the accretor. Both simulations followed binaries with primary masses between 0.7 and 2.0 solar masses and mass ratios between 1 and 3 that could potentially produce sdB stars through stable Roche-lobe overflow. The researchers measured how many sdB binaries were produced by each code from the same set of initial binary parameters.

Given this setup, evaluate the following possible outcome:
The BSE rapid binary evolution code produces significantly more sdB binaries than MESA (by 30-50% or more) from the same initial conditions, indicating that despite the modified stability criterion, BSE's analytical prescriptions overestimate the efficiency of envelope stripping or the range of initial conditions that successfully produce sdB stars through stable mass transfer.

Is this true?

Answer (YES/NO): NO